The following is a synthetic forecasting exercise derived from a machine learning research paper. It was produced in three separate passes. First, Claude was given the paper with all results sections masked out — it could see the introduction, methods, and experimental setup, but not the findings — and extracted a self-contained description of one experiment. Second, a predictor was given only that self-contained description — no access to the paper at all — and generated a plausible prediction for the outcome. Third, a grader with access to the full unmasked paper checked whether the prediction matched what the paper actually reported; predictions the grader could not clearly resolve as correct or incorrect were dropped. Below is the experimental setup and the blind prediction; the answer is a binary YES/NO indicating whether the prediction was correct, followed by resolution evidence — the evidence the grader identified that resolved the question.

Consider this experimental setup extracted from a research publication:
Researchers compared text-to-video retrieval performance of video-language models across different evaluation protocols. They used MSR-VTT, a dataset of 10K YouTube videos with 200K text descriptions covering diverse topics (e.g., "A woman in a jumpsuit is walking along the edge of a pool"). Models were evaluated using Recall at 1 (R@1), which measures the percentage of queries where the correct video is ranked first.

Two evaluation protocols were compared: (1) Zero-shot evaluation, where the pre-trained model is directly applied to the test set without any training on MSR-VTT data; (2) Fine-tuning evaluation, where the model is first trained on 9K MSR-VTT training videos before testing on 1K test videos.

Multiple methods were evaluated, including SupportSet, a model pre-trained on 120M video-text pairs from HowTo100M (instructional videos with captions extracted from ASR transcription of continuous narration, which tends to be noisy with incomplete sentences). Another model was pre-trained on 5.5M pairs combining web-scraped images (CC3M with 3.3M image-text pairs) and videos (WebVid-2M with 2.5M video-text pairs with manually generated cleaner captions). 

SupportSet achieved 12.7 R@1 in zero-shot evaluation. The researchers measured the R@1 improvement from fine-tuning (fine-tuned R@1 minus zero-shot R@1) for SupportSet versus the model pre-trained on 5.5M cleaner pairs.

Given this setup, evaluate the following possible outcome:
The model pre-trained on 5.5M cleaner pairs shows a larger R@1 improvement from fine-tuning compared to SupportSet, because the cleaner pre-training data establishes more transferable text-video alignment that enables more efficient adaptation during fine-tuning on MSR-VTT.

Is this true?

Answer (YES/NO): NO